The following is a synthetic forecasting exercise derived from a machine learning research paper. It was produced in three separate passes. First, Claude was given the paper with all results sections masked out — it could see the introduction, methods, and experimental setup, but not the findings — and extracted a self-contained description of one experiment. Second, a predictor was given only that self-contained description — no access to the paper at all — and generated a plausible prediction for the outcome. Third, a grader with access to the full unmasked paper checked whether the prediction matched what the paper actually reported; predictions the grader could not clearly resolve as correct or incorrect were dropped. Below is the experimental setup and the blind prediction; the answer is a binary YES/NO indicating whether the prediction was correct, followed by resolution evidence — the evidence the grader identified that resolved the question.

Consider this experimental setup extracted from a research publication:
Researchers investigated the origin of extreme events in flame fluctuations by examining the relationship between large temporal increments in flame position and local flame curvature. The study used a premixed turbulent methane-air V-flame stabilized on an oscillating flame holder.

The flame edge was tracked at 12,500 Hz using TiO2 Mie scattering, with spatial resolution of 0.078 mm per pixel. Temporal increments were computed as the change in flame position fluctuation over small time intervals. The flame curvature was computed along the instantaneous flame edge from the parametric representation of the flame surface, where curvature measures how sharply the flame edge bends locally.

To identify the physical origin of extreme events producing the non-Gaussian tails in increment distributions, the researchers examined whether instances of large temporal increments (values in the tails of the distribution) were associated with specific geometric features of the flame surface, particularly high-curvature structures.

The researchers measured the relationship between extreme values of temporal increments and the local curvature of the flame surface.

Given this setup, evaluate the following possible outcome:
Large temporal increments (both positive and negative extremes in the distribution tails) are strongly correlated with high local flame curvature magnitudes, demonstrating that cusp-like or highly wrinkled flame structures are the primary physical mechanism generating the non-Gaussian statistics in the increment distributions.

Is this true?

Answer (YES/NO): YES